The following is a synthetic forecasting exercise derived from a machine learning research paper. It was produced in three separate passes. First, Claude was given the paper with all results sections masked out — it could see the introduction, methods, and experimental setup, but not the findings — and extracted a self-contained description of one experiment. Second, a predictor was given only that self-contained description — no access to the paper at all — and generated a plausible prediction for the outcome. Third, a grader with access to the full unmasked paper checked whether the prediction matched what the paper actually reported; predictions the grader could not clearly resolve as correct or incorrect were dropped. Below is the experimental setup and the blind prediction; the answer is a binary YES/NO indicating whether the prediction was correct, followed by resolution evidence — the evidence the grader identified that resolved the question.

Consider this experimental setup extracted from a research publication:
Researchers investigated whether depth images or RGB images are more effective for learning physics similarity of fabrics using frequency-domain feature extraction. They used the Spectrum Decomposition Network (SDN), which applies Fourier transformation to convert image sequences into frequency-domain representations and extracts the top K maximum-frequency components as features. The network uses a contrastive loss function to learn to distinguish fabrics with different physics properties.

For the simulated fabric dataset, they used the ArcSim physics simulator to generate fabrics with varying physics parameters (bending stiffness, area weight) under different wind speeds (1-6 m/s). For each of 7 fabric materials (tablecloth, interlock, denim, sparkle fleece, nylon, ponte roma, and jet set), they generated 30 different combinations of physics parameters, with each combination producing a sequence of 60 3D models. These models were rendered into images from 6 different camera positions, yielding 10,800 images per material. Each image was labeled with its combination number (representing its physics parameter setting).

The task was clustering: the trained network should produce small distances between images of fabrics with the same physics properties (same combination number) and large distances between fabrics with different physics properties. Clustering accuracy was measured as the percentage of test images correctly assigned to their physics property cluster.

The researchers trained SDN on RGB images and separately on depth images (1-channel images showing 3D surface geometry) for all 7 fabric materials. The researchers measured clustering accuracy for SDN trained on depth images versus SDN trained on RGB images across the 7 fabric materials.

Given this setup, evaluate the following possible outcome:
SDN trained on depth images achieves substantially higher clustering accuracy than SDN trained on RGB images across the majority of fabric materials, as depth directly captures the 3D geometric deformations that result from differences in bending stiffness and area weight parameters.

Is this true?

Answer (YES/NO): YES